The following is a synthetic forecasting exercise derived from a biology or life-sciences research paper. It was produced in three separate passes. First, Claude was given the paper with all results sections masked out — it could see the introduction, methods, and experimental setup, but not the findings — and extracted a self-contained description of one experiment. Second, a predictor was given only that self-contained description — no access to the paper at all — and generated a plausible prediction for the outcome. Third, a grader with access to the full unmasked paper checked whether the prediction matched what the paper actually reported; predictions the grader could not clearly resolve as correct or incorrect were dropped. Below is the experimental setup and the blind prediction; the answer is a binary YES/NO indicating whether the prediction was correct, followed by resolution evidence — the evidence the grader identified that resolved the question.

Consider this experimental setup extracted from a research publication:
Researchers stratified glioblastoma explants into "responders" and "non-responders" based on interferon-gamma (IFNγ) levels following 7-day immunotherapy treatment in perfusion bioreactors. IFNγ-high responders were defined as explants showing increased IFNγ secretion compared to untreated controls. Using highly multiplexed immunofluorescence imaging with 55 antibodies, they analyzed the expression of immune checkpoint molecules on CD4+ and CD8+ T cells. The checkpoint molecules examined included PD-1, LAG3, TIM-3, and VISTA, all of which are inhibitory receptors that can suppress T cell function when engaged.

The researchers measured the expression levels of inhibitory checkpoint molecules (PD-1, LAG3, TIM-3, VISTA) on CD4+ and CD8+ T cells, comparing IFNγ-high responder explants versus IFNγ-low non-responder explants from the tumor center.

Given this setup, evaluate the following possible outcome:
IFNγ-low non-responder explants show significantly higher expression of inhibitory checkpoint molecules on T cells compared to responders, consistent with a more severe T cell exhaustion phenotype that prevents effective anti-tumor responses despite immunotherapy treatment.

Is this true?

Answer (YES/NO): YES